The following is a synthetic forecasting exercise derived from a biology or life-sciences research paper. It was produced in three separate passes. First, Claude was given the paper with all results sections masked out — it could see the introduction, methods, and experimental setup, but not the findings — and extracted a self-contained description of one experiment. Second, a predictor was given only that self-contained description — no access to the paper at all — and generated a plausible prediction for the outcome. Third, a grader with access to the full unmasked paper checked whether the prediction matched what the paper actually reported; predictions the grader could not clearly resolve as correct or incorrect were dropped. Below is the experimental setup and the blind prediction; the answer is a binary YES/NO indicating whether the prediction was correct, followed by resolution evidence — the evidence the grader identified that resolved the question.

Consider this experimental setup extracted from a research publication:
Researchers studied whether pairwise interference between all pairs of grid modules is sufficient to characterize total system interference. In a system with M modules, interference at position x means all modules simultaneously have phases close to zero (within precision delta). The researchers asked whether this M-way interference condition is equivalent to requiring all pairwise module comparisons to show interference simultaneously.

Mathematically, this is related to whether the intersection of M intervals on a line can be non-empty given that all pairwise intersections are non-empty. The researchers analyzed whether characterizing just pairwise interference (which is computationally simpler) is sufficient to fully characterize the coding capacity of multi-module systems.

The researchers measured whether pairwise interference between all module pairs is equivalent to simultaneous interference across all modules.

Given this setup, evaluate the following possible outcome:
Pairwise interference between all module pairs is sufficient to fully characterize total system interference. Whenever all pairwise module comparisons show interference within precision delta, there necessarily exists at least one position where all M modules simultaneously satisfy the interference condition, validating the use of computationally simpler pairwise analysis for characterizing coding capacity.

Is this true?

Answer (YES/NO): YES